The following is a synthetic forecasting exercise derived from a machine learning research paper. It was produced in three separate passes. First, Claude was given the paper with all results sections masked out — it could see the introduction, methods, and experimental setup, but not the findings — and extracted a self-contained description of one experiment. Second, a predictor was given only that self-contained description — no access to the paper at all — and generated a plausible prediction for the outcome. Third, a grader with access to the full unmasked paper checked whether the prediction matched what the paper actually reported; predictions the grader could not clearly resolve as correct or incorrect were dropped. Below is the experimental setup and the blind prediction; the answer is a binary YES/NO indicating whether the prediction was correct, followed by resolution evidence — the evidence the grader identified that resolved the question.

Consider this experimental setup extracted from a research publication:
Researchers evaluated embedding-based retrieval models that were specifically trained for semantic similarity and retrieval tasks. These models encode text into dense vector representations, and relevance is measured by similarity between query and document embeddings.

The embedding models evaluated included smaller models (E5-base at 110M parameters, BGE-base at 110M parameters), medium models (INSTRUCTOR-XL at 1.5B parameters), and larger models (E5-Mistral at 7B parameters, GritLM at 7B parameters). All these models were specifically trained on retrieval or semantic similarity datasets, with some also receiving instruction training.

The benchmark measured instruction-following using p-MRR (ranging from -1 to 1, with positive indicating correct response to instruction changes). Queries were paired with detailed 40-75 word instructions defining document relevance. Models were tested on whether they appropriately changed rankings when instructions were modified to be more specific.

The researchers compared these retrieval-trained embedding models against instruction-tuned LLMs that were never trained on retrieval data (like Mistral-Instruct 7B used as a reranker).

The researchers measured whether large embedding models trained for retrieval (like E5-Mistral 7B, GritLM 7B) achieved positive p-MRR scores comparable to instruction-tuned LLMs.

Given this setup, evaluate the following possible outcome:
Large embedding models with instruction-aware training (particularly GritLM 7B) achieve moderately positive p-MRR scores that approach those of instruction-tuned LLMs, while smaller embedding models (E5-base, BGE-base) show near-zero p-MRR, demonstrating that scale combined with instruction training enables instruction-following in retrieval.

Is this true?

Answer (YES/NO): NO